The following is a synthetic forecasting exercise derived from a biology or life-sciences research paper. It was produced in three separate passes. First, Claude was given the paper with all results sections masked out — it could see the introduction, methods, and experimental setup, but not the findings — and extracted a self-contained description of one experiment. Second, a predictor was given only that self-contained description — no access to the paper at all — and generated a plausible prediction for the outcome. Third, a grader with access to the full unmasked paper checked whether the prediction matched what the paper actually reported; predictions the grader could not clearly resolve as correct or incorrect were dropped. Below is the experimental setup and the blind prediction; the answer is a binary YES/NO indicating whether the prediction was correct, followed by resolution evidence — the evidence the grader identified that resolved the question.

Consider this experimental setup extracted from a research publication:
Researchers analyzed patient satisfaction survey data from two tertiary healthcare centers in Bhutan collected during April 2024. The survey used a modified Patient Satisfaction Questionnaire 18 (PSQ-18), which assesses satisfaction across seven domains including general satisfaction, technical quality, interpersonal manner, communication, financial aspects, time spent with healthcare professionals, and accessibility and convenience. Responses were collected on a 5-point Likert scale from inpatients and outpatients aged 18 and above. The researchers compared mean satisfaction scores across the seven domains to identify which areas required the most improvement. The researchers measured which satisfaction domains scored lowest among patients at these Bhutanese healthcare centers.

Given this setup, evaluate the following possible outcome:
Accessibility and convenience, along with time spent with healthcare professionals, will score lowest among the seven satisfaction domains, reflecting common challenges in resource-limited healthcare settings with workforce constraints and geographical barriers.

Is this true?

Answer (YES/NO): YES